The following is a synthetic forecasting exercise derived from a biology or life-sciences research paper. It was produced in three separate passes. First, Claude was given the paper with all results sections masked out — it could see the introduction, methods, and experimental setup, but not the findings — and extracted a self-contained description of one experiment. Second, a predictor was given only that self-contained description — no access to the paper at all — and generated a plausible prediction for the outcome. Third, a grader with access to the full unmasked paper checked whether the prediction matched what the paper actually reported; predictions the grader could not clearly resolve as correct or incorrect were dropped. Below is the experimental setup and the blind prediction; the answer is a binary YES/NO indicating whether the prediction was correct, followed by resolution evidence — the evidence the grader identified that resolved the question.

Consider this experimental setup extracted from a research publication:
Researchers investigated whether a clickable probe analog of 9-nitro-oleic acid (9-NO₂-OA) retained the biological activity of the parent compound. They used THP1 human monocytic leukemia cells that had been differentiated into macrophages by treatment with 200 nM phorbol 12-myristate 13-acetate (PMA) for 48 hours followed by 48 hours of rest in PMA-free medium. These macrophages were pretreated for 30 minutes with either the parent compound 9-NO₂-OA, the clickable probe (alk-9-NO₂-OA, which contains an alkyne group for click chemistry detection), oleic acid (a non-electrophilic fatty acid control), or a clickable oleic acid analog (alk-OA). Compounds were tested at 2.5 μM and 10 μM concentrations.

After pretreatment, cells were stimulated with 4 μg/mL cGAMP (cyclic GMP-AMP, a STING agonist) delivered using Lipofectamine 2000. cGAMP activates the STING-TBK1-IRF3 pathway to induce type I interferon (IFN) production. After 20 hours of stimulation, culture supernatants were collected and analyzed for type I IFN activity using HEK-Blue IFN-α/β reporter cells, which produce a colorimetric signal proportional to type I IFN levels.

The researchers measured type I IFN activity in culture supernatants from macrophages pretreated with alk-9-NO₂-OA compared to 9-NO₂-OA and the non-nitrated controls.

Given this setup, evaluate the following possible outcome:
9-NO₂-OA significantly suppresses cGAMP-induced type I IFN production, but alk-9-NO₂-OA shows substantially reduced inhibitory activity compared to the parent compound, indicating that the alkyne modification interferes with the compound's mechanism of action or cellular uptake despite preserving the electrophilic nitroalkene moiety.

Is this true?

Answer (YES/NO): NO